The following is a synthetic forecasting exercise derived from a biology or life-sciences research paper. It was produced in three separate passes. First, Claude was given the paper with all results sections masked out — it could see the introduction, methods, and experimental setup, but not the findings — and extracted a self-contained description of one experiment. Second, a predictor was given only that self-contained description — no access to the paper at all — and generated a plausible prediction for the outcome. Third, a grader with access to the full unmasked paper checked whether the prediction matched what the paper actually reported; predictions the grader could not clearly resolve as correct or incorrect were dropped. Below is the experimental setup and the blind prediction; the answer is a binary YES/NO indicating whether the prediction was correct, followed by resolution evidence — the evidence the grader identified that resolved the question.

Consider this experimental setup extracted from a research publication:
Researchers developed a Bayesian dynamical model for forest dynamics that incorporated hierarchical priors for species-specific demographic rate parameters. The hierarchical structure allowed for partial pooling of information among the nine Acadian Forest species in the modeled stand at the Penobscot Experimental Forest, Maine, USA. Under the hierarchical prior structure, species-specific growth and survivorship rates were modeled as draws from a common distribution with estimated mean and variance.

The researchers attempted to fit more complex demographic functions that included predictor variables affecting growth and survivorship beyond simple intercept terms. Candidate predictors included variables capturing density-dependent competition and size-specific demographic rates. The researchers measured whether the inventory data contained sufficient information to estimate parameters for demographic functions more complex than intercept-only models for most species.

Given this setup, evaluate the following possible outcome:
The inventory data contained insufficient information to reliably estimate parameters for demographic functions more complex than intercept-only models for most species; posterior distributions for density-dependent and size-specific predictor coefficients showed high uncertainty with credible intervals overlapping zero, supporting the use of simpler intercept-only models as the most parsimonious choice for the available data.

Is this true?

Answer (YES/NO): NO